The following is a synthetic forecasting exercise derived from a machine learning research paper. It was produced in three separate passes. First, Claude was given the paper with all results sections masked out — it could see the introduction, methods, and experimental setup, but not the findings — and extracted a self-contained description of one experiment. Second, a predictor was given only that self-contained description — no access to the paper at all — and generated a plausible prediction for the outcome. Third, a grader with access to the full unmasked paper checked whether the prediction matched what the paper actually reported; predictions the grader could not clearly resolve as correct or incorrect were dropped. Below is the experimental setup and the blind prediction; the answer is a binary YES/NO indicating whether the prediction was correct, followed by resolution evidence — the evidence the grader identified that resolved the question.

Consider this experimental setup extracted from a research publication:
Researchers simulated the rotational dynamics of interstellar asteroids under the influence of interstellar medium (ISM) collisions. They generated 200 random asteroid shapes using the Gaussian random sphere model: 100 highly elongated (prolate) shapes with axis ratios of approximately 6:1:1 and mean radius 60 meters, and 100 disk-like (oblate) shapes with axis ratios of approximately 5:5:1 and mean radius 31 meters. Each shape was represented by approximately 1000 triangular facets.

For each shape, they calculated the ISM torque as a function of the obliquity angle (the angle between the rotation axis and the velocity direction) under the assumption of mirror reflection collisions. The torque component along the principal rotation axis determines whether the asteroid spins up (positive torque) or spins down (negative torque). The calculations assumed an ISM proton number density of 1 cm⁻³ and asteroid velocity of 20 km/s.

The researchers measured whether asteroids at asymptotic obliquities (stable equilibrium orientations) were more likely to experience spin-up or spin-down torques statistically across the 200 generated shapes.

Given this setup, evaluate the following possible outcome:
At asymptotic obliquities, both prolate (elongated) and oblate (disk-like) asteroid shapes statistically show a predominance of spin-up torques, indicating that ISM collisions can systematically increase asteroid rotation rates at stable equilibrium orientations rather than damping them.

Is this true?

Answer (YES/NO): NO